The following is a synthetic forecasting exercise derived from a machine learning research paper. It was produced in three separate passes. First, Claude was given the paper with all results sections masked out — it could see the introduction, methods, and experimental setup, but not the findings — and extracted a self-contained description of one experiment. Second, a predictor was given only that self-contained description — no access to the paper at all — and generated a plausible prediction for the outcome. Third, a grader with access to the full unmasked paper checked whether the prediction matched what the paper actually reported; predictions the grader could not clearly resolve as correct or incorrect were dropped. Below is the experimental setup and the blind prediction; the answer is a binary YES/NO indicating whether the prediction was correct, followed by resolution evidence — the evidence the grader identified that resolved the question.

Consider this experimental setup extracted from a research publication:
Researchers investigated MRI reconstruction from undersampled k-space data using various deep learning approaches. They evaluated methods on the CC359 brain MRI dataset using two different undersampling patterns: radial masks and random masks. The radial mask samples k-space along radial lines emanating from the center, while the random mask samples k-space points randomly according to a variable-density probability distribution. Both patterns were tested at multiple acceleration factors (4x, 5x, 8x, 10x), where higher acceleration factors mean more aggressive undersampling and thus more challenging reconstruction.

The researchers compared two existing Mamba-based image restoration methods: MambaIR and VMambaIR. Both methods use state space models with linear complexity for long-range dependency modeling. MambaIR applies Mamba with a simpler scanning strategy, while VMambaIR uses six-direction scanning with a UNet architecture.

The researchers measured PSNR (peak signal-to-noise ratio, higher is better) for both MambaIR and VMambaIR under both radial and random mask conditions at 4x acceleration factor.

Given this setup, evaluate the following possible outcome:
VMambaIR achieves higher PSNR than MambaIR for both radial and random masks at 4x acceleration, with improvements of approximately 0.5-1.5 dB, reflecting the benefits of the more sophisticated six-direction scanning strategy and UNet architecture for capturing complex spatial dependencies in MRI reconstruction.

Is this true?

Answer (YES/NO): NO